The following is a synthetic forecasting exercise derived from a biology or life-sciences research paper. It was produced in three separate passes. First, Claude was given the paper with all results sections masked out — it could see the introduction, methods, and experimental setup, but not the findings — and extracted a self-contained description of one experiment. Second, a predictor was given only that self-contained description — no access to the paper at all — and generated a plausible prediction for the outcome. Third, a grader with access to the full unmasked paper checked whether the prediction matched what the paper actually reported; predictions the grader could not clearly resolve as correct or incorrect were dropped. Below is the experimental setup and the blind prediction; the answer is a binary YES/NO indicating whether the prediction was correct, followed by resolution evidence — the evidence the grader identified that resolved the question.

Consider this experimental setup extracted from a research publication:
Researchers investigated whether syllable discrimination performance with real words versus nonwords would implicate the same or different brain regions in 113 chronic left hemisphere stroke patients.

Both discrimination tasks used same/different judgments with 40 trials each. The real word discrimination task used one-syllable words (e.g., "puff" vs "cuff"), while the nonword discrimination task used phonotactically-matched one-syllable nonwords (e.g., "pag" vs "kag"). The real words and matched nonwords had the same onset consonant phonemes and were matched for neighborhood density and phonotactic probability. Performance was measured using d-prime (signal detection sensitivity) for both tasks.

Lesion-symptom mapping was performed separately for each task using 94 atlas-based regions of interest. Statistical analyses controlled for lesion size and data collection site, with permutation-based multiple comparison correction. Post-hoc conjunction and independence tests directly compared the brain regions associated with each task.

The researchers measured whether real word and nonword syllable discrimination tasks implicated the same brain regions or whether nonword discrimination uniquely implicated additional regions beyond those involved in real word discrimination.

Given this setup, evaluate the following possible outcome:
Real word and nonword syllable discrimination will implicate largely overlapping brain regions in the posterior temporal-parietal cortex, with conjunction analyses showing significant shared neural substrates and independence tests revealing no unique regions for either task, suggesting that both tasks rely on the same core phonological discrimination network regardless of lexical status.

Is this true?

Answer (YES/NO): YES